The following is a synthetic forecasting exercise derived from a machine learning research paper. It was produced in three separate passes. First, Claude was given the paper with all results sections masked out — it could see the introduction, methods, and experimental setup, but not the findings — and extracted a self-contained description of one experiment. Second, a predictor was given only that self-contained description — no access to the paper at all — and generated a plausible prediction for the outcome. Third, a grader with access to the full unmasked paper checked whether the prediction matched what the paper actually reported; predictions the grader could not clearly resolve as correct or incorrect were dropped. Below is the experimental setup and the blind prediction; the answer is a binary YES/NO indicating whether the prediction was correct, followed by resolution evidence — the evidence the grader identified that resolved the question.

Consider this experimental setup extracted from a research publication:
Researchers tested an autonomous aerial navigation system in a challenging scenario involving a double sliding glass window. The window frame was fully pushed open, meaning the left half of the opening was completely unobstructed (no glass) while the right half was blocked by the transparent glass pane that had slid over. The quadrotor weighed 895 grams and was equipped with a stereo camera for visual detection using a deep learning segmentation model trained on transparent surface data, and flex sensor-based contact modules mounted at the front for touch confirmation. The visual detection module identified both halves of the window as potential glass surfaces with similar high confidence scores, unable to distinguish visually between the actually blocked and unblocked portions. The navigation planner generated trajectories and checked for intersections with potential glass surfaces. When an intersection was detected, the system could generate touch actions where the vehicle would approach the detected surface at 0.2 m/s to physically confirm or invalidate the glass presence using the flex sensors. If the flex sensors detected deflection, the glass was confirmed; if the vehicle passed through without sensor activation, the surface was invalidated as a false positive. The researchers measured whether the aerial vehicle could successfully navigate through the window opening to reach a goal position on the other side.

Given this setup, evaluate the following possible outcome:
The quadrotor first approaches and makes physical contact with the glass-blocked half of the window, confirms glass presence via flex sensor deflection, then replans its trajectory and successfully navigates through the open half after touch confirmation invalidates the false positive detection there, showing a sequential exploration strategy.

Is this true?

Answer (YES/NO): YES